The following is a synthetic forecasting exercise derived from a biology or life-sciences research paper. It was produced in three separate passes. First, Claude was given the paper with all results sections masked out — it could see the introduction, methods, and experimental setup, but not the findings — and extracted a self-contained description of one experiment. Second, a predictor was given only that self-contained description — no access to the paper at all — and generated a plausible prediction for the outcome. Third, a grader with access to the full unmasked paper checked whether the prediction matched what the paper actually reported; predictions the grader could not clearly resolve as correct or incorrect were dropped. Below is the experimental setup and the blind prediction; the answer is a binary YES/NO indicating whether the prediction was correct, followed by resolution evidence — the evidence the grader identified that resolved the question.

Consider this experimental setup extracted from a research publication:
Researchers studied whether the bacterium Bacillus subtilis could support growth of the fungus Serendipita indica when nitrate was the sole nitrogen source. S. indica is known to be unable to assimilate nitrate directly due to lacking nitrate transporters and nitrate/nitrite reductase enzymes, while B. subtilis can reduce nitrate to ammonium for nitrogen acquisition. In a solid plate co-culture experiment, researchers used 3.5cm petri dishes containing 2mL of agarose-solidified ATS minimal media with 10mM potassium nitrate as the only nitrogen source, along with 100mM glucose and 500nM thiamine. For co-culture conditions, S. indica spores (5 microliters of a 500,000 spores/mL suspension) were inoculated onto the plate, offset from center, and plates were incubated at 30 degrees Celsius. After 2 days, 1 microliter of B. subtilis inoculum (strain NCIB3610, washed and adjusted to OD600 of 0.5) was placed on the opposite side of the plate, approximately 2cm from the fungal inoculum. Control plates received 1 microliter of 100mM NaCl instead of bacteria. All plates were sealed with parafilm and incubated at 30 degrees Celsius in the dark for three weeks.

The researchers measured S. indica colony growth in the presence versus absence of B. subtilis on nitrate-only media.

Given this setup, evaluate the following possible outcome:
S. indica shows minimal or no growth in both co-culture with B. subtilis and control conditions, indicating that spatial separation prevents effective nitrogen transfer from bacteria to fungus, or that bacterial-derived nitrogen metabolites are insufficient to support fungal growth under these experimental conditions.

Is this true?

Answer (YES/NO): NO